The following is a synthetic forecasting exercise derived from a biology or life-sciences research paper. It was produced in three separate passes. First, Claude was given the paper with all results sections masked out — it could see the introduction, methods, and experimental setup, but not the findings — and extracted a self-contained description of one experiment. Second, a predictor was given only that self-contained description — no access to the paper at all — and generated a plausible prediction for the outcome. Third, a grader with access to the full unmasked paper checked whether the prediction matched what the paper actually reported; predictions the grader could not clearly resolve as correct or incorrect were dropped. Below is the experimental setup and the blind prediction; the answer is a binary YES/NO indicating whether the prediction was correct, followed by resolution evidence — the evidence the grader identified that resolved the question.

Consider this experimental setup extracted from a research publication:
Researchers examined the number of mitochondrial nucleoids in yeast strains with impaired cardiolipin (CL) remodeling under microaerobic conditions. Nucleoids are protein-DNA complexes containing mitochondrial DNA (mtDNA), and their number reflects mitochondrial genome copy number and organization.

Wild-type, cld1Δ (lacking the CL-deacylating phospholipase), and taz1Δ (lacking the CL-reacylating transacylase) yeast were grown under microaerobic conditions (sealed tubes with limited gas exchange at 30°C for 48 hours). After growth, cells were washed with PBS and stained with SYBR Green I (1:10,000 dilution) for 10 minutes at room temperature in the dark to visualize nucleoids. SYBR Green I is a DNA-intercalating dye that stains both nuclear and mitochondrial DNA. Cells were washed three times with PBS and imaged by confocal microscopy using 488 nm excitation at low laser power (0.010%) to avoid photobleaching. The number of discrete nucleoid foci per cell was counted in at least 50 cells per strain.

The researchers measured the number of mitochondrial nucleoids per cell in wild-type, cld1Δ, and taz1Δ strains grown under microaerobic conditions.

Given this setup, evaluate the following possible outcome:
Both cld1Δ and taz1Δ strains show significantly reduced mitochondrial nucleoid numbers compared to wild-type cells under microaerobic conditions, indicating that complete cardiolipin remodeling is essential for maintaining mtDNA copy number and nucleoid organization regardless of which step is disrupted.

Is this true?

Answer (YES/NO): NO